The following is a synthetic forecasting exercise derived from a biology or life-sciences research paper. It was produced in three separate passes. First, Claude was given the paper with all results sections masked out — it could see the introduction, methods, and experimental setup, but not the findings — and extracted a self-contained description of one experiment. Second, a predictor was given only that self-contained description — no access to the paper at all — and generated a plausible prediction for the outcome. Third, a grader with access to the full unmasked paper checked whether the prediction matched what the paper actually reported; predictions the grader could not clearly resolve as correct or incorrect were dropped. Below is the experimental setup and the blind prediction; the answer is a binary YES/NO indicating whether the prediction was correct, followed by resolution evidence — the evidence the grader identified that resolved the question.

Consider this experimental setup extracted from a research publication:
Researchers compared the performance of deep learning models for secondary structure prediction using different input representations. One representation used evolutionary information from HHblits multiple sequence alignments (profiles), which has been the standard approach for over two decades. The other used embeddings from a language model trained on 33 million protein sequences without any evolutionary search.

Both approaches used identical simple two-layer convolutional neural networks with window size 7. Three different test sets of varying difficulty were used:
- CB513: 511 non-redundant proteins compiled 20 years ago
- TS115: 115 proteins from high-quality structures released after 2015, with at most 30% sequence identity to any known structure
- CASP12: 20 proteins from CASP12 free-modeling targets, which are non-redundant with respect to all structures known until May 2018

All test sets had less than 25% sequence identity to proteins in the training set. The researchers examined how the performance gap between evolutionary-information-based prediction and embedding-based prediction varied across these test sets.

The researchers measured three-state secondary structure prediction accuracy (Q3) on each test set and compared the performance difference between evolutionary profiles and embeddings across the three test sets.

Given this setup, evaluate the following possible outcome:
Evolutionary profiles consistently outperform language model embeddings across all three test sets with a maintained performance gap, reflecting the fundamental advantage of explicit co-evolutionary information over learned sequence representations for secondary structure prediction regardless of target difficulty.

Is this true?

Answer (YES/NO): YES